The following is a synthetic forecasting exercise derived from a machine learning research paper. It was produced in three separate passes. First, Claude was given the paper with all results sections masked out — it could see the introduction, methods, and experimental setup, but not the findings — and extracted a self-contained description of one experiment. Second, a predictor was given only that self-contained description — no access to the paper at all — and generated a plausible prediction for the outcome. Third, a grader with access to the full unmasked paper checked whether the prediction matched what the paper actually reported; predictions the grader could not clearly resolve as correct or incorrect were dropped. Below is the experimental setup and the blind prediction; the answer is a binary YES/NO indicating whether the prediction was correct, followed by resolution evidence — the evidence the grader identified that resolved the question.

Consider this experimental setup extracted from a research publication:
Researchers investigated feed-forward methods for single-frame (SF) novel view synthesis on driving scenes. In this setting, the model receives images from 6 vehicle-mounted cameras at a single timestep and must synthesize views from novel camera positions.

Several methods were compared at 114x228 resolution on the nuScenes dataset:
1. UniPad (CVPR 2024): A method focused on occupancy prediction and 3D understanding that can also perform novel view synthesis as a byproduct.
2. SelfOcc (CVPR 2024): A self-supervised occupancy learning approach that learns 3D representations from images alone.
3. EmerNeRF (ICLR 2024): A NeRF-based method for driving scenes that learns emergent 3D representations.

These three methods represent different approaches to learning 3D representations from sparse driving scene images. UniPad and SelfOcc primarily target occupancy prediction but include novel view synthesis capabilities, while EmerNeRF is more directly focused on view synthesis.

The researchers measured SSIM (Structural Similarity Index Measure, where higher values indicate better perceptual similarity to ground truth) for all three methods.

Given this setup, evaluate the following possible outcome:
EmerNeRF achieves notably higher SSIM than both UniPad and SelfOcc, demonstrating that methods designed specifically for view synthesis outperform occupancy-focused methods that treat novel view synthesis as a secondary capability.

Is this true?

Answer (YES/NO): YES